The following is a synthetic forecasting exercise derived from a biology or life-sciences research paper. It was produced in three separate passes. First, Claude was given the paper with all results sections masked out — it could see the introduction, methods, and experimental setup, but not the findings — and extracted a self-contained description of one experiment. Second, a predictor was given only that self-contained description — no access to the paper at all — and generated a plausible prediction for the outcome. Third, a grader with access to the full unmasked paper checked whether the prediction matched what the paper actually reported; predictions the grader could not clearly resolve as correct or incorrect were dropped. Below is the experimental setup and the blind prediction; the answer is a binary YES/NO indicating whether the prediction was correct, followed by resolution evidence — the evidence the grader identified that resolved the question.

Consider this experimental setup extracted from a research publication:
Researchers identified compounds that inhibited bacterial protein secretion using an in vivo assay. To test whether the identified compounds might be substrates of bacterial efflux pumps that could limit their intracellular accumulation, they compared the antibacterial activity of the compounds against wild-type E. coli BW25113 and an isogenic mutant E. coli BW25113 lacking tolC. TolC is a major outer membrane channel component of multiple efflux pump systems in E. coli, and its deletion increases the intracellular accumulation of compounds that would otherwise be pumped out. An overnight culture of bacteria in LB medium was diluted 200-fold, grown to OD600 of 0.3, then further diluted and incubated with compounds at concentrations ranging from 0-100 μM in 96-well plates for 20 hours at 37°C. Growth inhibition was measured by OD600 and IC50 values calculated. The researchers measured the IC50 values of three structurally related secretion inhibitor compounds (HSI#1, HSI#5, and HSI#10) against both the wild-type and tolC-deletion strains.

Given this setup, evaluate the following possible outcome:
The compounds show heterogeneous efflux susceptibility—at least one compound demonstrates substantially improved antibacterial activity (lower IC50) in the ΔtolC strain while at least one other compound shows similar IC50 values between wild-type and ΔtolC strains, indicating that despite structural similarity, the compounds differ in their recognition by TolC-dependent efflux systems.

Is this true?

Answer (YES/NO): NO